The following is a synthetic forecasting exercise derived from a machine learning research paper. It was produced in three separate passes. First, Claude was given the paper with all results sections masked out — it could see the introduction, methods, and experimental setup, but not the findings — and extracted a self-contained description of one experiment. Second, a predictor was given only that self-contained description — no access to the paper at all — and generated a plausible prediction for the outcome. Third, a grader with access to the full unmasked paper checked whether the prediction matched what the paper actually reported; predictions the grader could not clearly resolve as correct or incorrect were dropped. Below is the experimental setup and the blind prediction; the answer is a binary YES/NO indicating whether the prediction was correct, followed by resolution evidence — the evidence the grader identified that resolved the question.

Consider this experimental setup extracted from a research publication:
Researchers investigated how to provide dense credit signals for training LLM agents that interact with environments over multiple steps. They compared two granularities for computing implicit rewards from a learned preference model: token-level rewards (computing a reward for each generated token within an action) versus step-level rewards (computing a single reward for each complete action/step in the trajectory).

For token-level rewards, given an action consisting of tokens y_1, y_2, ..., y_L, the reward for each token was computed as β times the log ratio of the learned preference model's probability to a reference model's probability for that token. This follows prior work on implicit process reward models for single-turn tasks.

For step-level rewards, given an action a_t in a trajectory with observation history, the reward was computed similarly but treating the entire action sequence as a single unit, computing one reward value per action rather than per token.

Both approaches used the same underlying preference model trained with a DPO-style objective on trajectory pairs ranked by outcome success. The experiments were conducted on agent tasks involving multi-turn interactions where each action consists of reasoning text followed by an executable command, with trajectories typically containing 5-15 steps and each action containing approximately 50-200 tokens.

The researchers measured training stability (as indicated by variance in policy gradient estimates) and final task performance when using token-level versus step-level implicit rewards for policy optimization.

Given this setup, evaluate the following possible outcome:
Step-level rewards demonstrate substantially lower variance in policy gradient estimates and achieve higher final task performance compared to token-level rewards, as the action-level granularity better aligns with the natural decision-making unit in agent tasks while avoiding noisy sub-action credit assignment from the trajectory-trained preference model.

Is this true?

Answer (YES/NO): YES